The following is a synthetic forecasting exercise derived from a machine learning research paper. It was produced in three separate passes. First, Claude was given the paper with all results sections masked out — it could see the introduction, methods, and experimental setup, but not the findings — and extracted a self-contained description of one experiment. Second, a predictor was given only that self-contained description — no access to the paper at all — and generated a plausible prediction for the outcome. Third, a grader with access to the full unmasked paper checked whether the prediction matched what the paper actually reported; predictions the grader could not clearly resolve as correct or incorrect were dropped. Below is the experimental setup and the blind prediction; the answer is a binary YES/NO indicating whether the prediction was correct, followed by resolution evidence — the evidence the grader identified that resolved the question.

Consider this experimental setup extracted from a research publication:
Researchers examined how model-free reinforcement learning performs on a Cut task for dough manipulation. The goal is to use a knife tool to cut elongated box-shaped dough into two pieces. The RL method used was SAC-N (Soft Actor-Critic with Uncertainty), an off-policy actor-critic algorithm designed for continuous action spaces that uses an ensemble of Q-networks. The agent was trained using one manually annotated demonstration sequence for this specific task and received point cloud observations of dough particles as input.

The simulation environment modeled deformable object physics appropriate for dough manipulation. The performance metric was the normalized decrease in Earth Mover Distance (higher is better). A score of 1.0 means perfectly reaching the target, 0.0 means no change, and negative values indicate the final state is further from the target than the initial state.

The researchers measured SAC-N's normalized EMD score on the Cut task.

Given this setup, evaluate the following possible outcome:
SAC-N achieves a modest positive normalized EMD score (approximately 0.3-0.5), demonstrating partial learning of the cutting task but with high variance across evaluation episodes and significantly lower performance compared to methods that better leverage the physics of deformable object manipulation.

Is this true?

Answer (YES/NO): NO